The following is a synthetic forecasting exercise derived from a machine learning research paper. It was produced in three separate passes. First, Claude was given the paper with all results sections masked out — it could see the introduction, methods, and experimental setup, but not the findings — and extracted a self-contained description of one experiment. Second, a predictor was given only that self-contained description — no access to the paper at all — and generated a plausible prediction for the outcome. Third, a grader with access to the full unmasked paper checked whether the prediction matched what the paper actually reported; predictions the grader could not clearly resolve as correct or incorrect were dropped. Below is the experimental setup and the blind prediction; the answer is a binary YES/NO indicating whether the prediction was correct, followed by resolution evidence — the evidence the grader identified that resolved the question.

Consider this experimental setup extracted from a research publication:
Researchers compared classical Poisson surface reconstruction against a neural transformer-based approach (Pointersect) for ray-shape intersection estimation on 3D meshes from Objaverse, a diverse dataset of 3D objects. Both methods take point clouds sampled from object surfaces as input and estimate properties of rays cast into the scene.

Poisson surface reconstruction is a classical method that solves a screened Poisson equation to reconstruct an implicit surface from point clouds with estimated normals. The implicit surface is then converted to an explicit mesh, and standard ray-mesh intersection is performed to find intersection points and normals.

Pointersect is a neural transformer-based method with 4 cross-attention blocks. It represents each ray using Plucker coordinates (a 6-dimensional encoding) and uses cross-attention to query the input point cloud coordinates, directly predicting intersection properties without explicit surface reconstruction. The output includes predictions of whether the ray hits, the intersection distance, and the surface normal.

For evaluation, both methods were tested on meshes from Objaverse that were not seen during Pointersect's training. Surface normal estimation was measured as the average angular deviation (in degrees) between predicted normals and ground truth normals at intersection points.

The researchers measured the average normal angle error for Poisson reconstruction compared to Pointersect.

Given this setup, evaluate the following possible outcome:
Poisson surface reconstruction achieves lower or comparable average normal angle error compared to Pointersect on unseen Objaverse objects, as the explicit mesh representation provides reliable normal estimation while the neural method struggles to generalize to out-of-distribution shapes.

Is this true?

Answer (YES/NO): NO